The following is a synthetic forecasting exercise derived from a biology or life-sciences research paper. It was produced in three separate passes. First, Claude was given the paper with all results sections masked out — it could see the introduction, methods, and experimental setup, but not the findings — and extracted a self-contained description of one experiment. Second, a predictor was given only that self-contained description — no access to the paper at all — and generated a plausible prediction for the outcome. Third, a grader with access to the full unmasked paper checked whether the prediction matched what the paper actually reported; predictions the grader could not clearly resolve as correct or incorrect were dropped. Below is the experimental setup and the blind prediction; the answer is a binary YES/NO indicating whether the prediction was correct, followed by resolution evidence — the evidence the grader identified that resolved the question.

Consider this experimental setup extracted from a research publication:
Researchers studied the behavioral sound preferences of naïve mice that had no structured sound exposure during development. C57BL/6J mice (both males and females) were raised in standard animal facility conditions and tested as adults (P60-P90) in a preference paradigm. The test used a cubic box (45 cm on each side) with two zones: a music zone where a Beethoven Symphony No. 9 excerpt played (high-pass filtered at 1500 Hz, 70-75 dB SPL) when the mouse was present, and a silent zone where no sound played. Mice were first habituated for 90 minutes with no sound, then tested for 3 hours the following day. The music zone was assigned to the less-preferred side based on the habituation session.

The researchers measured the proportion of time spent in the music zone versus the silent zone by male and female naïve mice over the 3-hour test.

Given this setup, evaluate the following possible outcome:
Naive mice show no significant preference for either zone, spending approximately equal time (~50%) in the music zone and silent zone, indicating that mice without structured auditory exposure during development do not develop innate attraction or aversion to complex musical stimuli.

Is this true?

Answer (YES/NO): NO